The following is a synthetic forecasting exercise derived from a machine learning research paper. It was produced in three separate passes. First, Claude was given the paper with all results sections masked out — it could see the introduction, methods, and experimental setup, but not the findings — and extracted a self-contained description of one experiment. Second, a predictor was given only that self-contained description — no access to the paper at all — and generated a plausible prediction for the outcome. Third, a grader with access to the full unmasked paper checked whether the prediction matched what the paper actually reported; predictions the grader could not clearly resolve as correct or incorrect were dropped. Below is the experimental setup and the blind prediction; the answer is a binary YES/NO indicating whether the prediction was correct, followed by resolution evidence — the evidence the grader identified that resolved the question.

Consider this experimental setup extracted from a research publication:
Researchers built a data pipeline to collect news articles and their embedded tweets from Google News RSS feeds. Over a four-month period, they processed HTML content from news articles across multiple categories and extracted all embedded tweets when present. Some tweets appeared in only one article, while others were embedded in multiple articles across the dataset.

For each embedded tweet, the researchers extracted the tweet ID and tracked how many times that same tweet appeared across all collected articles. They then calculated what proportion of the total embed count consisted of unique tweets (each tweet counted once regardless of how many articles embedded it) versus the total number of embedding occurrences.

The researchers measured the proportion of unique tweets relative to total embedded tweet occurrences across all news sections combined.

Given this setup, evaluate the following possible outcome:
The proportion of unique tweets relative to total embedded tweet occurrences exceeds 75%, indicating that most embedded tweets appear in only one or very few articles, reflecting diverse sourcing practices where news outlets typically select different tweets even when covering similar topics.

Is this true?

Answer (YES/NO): YES